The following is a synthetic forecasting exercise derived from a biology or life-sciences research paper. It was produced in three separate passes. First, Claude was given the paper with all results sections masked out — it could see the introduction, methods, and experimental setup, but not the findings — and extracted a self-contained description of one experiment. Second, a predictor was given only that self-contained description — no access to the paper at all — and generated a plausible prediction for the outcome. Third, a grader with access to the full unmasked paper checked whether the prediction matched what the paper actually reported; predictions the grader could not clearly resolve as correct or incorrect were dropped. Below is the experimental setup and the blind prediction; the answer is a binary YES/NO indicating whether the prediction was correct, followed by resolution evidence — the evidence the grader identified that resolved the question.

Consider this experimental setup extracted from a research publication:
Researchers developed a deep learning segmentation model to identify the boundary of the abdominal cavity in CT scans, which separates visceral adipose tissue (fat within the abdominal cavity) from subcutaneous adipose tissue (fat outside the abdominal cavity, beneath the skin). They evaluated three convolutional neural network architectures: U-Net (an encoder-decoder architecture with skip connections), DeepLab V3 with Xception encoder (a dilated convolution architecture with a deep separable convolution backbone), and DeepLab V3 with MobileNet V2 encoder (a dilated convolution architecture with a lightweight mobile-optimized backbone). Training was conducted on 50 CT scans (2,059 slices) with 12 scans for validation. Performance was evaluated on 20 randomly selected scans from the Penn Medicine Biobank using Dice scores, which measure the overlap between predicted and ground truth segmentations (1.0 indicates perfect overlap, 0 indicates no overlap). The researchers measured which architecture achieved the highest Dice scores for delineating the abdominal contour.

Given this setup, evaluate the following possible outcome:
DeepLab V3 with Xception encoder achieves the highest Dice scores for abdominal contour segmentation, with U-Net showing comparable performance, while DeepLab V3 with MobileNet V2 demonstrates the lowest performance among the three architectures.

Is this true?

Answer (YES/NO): NO